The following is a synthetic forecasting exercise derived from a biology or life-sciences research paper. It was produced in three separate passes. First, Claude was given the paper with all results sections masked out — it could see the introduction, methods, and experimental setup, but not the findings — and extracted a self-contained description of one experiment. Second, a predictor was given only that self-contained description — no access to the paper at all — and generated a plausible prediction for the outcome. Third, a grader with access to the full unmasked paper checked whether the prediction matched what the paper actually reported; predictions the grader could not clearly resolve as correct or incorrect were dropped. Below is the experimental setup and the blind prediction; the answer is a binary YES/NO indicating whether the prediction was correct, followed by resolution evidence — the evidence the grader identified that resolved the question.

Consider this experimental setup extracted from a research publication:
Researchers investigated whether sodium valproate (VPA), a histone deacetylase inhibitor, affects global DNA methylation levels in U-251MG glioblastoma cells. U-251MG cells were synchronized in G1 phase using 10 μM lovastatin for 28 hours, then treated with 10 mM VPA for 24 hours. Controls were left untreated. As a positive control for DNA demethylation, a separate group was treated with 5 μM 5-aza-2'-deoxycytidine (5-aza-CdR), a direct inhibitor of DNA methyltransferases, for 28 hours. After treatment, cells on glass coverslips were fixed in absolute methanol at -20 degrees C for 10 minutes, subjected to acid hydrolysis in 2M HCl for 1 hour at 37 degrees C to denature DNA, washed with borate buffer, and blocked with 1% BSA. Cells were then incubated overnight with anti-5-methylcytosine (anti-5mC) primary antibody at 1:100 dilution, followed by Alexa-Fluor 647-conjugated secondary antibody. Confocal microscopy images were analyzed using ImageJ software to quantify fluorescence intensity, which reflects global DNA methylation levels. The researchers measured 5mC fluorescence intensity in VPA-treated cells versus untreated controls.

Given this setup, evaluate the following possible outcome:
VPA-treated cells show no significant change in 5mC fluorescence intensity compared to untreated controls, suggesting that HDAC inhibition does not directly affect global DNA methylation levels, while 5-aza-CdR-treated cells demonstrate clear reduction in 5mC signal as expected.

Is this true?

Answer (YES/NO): NO